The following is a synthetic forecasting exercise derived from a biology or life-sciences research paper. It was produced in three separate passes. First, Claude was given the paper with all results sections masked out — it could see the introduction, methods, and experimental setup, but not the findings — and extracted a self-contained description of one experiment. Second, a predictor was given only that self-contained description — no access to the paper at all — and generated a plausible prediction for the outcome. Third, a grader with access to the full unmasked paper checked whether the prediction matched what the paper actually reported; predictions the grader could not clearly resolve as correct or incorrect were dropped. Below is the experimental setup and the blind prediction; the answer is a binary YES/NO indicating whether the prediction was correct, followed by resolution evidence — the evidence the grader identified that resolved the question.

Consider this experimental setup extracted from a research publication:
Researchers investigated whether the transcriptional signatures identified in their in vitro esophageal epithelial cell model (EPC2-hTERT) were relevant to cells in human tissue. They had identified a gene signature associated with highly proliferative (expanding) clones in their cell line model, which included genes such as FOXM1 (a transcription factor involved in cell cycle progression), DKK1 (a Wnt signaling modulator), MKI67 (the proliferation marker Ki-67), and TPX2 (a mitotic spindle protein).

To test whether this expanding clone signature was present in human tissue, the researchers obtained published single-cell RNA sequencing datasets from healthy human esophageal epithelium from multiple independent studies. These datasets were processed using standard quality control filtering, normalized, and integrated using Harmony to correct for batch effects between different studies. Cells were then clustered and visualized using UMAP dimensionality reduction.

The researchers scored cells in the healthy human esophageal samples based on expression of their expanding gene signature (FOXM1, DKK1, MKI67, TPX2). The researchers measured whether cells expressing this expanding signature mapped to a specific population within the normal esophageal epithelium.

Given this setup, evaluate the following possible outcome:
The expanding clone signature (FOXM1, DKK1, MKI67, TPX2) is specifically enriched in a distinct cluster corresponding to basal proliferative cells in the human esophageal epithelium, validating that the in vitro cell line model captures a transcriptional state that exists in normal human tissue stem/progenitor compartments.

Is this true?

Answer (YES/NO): YES